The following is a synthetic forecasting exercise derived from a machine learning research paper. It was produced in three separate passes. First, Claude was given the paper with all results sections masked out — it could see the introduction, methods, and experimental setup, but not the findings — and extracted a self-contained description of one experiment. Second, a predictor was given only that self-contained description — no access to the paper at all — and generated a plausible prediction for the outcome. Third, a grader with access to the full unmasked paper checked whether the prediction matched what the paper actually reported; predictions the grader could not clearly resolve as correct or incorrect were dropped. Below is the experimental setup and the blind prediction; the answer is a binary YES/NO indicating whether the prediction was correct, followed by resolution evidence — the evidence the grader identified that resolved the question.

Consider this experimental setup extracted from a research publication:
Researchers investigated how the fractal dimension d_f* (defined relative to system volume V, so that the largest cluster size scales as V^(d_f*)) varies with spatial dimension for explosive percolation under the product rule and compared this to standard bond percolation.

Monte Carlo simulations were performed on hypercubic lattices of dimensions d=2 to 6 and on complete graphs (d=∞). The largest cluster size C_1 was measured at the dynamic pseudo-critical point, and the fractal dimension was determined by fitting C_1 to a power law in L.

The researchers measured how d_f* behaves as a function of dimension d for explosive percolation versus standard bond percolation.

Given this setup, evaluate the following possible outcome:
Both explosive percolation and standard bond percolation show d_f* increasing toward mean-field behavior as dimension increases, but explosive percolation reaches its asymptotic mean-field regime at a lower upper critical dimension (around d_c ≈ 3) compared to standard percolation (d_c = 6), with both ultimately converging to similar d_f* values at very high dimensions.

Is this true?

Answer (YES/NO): NO